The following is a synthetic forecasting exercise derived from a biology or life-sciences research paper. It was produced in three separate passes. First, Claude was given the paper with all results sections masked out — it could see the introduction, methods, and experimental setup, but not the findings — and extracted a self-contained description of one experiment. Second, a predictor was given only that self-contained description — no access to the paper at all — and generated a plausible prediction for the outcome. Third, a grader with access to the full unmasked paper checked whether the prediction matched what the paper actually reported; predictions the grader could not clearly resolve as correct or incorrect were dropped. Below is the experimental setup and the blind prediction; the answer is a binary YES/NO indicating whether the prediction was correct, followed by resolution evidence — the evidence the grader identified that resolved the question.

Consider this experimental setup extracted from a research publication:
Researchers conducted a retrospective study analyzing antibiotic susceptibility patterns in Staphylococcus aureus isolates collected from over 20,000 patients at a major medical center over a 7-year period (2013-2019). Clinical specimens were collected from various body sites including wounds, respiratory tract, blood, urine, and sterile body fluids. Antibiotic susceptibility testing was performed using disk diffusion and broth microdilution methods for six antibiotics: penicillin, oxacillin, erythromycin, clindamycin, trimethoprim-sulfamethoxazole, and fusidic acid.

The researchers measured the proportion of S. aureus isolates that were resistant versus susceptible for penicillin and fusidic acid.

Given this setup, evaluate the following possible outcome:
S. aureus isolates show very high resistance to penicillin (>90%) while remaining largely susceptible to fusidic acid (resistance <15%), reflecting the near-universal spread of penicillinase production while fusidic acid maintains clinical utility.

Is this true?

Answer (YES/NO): YES